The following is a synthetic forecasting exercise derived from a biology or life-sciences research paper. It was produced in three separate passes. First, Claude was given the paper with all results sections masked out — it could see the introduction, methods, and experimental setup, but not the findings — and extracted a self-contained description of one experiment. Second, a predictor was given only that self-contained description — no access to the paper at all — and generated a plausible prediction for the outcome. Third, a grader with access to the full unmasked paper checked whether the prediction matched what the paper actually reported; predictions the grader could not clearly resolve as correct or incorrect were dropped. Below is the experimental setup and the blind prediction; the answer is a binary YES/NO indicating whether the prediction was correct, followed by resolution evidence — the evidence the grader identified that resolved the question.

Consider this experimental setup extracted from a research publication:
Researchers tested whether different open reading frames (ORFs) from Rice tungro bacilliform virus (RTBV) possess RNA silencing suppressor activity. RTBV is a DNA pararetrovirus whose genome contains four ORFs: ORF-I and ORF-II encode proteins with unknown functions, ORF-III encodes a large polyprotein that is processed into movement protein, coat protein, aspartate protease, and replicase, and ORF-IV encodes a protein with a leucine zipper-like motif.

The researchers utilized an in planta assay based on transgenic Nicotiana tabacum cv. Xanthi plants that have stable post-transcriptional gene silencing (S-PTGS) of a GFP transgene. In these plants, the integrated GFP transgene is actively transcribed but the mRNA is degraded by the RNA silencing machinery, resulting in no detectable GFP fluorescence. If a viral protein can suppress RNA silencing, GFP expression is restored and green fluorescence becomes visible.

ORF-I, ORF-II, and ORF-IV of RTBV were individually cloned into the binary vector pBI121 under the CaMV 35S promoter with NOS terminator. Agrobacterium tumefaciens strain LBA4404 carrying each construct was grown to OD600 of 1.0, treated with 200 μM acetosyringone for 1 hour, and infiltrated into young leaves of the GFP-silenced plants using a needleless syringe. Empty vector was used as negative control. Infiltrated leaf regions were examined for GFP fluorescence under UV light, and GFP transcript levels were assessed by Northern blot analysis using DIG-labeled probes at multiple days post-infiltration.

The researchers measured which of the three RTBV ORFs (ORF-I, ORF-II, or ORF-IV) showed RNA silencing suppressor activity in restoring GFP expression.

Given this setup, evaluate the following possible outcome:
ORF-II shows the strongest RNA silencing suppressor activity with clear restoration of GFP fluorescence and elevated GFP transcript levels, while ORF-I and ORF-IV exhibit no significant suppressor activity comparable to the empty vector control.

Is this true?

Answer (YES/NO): NO